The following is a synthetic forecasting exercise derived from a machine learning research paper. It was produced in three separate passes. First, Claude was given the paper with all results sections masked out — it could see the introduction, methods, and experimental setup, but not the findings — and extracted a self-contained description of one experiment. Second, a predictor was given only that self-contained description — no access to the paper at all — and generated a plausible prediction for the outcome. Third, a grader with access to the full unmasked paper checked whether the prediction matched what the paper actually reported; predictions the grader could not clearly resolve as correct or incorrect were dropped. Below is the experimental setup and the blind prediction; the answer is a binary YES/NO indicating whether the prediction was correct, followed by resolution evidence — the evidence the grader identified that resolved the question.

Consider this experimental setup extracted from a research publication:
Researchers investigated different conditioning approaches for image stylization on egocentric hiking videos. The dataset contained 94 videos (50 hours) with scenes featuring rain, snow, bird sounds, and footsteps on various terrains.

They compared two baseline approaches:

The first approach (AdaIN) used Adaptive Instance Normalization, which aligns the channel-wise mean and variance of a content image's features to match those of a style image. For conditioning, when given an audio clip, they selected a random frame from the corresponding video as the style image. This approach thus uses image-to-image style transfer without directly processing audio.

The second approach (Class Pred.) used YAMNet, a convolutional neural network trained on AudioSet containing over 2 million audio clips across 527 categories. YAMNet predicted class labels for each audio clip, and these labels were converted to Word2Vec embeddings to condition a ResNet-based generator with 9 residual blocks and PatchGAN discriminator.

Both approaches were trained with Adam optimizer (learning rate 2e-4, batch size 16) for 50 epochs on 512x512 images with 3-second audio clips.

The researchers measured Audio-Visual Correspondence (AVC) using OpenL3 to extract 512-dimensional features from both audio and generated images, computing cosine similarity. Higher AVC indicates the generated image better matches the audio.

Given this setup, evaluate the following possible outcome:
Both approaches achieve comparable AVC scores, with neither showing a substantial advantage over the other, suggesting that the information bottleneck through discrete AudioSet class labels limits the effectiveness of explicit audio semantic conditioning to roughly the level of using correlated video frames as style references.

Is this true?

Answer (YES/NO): NO